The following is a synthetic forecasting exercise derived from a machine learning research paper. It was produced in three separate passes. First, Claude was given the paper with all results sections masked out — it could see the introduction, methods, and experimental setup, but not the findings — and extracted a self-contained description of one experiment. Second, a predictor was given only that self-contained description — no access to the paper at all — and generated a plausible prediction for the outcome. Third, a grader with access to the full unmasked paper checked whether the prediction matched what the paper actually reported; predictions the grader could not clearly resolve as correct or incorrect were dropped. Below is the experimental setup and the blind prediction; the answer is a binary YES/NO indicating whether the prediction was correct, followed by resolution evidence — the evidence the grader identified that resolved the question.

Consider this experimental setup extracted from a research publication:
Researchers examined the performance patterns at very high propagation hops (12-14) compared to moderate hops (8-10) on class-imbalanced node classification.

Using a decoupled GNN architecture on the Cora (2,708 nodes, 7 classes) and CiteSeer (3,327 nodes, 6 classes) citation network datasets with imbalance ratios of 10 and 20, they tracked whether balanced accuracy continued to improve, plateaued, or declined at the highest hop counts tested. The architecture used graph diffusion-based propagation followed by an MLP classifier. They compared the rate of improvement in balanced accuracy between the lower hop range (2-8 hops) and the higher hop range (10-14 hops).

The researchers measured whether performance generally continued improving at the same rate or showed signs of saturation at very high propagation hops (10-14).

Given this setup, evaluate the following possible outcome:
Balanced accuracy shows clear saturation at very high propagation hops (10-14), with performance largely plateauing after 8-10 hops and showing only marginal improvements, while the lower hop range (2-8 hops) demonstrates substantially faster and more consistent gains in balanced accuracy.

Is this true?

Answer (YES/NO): YES